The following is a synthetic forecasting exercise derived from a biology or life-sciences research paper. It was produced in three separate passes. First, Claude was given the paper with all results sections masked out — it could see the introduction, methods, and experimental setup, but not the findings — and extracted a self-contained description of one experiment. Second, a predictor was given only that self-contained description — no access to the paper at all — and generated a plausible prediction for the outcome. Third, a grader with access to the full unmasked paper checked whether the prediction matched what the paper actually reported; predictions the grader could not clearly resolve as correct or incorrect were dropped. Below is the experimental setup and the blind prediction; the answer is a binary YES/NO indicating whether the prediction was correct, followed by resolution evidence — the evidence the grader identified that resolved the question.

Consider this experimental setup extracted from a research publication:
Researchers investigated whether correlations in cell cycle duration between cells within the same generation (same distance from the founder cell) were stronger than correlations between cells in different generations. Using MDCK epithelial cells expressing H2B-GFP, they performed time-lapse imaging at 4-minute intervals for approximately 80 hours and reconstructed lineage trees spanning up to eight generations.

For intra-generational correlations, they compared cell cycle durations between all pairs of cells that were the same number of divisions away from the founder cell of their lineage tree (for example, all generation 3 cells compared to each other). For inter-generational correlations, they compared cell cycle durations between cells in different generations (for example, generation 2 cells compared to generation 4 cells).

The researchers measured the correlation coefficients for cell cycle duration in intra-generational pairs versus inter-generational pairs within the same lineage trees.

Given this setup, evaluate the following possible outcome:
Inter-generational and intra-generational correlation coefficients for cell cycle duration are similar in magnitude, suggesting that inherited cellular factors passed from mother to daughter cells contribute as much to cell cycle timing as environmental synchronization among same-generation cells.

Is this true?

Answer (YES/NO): NO